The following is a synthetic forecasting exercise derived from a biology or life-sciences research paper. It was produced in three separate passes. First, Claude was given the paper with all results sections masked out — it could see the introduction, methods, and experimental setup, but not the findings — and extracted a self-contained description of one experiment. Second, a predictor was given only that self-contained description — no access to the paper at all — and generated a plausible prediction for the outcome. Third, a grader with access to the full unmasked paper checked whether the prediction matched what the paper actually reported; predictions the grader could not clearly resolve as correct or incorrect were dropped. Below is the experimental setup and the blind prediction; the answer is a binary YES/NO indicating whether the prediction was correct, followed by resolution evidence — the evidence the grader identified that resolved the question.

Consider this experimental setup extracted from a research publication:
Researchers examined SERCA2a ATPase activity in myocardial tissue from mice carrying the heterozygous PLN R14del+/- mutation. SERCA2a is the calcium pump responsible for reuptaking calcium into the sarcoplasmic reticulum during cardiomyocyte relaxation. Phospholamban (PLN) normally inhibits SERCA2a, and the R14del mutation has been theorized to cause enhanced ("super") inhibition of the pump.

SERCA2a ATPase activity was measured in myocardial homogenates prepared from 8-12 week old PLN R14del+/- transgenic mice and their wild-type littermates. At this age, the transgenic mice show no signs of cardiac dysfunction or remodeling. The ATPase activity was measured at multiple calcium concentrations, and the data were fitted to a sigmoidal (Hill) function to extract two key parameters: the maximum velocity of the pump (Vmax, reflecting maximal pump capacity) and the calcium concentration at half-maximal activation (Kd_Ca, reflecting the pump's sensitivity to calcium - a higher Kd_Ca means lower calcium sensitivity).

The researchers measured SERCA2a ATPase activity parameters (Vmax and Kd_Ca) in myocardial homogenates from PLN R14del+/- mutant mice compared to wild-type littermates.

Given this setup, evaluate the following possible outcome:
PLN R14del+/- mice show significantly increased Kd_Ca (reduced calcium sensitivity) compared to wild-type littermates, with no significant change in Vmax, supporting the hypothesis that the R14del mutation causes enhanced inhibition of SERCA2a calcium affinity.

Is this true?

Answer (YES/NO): NO